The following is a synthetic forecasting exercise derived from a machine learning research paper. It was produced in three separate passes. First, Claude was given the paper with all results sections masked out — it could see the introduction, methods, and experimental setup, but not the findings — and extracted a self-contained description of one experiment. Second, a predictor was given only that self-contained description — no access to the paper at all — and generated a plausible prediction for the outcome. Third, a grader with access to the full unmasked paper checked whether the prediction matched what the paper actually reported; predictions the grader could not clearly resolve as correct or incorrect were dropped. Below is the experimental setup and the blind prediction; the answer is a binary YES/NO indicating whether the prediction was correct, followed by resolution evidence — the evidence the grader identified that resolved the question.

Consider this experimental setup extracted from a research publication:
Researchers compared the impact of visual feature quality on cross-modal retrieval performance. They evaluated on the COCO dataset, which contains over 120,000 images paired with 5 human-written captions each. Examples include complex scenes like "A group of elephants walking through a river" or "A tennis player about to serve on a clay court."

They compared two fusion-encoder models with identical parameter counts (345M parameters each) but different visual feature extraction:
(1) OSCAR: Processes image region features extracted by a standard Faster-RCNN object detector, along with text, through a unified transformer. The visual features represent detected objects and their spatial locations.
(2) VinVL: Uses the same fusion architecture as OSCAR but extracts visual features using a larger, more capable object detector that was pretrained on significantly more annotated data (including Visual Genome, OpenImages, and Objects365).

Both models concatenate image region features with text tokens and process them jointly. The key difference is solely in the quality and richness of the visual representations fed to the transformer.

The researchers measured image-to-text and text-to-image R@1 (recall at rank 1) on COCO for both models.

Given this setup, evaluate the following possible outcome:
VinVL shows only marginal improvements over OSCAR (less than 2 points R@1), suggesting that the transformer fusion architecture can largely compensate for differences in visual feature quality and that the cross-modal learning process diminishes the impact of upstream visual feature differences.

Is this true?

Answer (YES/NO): NO